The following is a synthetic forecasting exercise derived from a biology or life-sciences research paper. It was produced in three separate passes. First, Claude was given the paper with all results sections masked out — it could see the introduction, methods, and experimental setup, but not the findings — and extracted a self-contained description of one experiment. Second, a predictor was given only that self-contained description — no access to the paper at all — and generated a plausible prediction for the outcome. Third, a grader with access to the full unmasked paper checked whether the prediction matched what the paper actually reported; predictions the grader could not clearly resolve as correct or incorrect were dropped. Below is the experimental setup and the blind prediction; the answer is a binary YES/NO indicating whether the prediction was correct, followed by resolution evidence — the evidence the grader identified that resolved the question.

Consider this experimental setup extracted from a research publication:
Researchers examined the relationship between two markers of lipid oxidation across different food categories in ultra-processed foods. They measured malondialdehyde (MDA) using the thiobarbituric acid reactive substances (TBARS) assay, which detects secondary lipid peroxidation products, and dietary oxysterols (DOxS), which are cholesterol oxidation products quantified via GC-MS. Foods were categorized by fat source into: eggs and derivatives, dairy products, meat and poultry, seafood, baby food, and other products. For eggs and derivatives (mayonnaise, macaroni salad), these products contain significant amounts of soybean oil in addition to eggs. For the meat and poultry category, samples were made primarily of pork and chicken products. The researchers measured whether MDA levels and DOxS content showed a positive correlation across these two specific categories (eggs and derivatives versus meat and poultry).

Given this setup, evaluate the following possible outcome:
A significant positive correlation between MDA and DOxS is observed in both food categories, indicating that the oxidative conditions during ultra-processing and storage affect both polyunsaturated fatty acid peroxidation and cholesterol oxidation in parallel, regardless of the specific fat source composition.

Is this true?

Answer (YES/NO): NO